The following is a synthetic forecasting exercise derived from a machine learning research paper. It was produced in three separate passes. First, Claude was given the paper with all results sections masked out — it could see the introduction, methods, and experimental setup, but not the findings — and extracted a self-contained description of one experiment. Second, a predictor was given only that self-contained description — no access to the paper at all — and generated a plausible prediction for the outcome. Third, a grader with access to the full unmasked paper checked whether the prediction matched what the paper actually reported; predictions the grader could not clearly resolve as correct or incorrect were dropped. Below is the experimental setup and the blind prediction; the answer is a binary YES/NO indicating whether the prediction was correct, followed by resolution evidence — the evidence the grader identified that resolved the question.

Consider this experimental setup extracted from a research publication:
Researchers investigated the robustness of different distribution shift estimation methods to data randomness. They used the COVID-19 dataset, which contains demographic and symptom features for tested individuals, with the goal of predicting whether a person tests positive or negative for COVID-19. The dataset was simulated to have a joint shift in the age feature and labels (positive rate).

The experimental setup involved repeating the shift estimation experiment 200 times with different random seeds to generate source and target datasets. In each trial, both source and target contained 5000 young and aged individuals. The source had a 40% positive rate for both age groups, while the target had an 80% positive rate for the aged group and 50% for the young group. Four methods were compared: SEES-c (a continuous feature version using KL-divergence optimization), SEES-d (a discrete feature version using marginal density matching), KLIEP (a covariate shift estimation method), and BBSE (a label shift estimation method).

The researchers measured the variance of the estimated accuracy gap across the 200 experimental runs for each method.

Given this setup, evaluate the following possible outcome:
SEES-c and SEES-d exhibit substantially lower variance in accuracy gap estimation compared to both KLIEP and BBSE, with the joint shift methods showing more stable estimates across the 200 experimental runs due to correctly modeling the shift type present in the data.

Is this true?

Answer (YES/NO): NO